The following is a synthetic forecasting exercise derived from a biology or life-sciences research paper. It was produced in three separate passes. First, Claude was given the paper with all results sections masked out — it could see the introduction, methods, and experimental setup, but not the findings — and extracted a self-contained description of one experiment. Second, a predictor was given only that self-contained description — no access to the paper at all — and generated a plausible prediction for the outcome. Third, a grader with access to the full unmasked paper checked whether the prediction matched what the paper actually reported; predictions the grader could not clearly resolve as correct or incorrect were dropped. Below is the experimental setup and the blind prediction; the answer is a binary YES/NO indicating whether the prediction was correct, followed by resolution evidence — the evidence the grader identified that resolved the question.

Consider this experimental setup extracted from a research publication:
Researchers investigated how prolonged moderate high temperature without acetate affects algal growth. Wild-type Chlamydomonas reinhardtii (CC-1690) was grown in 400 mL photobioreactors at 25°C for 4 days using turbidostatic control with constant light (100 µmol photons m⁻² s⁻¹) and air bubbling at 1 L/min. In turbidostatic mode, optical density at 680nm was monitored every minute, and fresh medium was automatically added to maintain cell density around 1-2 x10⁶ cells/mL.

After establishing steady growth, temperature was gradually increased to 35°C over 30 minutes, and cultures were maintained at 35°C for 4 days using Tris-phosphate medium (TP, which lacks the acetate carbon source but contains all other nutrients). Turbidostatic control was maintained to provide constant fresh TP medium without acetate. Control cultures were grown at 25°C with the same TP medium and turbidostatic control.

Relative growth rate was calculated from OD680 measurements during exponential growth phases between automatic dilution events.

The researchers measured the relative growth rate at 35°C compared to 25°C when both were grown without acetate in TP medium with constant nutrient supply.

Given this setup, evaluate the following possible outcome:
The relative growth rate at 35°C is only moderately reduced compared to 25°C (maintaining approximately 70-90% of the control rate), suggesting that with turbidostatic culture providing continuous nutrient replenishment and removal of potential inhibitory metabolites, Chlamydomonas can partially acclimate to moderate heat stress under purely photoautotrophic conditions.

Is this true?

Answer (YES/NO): NO